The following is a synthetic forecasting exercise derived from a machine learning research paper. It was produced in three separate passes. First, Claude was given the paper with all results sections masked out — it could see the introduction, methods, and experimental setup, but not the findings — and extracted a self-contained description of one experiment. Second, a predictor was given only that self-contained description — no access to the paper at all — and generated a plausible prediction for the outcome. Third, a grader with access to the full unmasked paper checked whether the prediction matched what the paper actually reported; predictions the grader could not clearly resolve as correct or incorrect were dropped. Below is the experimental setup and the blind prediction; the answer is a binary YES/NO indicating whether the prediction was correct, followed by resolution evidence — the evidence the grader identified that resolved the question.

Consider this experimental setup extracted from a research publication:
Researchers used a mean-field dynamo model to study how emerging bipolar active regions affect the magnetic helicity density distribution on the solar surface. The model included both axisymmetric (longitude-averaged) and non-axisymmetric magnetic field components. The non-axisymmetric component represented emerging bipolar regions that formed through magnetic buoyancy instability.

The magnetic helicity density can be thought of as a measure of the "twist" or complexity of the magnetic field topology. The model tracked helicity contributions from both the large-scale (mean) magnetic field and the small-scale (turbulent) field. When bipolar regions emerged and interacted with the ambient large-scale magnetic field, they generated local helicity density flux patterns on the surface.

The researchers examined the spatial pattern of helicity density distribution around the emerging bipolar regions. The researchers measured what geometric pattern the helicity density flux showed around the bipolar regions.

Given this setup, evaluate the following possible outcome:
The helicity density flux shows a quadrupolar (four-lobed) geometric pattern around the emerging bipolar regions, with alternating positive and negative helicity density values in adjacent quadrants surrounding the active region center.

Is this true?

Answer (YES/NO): YES